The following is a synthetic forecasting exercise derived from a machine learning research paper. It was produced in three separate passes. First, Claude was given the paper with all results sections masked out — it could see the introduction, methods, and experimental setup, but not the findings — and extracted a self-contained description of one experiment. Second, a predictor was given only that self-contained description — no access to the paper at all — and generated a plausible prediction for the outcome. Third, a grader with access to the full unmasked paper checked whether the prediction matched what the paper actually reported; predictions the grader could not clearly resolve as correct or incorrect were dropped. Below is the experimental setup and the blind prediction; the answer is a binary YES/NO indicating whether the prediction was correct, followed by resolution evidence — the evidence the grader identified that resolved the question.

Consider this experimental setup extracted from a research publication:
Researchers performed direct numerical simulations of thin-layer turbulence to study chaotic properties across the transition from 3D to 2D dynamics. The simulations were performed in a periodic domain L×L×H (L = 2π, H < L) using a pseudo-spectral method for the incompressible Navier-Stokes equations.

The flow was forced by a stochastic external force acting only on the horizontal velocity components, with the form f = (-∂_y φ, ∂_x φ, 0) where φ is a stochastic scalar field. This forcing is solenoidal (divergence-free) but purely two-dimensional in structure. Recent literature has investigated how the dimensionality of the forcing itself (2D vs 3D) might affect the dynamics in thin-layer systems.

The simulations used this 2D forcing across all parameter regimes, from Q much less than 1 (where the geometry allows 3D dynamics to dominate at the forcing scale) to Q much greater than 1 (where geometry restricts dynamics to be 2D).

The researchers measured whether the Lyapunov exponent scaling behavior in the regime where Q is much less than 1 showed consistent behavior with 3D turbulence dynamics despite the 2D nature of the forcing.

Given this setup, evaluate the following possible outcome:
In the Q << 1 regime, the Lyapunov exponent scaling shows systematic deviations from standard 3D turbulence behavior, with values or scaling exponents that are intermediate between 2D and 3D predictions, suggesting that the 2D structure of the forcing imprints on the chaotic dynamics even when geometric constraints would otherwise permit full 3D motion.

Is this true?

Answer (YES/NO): NO